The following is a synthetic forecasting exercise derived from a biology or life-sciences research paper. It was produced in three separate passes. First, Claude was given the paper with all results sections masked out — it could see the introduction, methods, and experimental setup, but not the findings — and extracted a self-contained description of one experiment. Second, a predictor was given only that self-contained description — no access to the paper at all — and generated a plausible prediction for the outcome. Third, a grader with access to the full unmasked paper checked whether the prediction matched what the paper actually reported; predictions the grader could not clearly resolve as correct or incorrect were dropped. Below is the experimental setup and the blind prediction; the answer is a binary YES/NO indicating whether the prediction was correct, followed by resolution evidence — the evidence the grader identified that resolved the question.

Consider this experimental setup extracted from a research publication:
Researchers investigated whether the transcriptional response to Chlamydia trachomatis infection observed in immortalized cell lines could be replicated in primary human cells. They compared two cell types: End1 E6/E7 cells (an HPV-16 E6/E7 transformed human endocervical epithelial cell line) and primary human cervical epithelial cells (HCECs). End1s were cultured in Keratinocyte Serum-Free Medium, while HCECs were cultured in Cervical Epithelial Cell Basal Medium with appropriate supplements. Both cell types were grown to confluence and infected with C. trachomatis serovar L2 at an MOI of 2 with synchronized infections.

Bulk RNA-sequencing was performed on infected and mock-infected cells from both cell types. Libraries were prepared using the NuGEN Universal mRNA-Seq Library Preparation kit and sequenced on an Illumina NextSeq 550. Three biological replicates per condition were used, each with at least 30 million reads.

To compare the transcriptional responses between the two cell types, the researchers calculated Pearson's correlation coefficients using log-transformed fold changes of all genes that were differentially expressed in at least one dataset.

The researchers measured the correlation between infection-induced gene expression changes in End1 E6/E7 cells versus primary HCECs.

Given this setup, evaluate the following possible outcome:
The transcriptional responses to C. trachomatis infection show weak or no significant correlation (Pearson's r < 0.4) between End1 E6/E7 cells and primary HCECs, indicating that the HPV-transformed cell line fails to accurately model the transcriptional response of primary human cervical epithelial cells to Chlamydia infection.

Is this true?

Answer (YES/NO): NO